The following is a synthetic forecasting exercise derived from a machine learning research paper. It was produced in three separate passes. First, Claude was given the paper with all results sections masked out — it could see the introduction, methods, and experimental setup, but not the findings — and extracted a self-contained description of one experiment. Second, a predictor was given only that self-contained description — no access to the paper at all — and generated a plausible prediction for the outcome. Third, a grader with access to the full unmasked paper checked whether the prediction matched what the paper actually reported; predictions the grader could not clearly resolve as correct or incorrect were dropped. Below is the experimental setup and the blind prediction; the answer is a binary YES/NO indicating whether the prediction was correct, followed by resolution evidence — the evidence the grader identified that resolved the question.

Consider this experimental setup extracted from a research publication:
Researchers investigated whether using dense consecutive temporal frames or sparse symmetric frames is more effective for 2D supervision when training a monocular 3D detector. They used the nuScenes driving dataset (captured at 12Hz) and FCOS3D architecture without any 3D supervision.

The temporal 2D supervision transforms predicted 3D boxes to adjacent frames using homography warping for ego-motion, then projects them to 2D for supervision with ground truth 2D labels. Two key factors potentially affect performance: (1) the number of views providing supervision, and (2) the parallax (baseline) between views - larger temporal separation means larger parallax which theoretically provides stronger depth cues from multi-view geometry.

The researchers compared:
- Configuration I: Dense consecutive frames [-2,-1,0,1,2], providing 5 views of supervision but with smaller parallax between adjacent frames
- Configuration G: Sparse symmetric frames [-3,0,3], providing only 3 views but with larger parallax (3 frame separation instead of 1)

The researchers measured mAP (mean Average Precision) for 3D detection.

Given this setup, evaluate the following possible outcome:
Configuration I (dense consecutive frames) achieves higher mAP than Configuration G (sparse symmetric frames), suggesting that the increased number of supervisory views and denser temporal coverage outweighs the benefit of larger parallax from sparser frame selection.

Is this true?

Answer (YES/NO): NO